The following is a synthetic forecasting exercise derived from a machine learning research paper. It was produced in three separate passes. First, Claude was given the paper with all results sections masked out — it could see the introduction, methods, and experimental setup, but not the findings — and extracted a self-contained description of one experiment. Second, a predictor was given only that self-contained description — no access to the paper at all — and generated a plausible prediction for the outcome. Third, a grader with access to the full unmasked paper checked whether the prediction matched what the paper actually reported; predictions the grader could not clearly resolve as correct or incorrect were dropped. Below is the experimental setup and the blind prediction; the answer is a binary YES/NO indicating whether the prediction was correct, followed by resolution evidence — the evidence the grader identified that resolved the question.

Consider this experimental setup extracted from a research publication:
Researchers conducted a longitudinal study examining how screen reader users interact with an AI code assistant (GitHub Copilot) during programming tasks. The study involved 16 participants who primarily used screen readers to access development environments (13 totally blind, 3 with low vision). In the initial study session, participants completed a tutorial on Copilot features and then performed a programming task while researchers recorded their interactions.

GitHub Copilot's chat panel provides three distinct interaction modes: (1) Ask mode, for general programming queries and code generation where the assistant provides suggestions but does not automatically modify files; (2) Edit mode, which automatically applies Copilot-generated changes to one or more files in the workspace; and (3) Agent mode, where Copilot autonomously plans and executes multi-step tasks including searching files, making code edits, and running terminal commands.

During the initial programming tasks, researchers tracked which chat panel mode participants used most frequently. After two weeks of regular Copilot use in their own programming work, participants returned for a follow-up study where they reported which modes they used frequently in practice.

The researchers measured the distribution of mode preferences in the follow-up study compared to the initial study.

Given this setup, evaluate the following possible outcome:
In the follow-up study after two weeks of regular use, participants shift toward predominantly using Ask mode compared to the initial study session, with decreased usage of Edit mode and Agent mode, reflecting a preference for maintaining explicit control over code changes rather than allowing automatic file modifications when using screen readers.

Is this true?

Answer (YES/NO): YES